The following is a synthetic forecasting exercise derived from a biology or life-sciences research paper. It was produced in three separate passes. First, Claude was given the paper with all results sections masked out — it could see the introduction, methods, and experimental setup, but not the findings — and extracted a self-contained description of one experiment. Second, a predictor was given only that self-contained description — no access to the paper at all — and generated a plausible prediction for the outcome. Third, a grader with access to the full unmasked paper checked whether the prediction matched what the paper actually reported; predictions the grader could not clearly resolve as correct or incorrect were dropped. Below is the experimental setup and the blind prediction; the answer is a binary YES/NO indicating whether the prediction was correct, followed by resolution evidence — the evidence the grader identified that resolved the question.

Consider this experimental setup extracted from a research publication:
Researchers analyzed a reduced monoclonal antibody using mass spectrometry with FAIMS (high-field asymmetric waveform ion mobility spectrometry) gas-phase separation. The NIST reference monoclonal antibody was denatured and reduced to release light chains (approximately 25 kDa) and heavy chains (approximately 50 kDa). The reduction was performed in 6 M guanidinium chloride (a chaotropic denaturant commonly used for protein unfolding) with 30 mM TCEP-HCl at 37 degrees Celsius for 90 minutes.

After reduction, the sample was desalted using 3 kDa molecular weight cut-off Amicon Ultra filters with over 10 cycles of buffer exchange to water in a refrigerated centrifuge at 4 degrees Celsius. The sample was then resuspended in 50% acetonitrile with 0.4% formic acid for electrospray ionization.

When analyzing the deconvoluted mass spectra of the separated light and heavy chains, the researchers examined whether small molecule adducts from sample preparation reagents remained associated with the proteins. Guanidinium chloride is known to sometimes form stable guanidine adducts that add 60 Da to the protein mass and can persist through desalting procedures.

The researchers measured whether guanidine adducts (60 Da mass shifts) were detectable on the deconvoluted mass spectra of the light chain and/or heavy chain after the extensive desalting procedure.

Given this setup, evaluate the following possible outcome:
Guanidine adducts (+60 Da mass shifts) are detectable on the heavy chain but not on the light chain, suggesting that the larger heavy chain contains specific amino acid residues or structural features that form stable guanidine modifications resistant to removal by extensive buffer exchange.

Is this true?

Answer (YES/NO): NO